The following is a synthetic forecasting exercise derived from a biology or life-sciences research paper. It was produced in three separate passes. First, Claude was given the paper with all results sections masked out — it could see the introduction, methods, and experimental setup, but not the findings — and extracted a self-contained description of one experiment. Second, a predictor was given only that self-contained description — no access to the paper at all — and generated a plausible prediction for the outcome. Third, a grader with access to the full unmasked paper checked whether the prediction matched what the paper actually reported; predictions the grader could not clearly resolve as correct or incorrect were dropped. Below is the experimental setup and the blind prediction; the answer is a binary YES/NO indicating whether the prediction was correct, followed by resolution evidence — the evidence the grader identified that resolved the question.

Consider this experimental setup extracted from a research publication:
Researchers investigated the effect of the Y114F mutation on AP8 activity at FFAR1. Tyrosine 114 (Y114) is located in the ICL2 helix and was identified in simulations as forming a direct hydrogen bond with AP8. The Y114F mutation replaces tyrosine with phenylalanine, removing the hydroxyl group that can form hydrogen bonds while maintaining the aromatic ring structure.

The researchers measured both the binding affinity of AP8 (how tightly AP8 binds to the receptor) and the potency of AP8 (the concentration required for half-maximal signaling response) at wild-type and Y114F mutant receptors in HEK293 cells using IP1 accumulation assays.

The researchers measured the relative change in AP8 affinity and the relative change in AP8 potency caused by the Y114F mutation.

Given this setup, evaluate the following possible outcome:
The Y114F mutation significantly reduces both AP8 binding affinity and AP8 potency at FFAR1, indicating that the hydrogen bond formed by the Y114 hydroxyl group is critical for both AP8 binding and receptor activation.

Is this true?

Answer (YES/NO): NO